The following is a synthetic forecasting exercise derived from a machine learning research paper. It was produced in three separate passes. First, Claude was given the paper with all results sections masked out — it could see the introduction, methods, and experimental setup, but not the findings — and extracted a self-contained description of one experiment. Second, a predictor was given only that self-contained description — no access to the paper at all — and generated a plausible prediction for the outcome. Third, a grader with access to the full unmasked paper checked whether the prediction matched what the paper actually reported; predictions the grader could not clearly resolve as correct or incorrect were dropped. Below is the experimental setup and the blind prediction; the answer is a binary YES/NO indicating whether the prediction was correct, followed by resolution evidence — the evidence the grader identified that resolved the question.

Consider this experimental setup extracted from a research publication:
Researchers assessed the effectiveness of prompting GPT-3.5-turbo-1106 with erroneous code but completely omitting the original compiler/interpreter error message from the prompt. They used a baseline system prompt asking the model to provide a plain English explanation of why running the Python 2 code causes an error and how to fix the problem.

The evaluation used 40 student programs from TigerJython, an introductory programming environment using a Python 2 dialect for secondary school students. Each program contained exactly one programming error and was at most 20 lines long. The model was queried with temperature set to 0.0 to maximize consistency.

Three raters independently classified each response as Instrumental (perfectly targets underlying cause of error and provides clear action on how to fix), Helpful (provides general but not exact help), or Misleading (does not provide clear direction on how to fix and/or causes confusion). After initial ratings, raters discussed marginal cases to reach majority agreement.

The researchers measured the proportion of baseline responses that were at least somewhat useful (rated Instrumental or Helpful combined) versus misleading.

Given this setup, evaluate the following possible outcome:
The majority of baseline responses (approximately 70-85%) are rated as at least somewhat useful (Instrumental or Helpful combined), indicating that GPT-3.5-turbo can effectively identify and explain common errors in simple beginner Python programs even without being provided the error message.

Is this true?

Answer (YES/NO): YES